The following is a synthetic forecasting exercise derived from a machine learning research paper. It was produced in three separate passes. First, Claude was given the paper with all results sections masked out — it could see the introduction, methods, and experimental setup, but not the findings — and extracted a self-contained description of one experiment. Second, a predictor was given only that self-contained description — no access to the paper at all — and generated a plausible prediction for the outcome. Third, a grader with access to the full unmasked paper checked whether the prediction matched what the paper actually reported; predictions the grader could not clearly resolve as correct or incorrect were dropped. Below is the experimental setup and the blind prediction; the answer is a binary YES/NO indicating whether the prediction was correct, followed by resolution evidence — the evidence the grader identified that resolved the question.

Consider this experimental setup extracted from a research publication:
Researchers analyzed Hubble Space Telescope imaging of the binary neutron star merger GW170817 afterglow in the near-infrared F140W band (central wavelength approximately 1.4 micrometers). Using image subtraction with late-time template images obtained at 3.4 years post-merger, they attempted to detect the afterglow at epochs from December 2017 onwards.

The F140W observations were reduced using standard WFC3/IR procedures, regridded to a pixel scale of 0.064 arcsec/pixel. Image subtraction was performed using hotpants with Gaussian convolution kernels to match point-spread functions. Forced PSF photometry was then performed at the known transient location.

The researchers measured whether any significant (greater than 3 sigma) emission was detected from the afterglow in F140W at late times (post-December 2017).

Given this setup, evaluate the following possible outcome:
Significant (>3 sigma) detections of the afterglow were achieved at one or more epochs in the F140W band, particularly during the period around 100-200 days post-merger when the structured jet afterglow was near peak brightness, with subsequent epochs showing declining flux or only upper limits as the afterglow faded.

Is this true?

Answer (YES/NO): NO